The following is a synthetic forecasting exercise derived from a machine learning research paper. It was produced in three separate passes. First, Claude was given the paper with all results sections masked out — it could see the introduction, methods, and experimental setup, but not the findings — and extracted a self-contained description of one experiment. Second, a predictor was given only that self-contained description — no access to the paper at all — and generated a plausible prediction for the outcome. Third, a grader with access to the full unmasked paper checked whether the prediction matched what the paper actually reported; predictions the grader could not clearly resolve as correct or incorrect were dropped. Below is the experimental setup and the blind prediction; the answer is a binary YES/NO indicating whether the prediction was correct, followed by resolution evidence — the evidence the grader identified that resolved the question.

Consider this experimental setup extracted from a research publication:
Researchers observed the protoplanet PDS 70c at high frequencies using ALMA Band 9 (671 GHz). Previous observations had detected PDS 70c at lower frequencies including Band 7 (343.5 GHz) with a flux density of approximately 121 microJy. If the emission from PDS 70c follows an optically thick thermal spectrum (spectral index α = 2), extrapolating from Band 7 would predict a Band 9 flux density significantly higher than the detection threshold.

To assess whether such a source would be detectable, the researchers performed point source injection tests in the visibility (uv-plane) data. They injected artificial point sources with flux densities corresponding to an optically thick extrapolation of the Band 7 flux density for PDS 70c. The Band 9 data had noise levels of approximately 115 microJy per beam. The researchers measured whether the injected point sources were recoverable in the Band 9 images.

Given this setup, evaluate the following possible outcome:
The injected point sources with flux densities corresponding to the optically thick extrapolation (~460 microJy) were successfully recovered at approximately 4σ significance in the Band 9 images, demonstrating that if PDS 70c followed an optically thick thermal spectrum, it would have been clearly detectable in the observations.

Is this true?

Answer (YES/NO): YES